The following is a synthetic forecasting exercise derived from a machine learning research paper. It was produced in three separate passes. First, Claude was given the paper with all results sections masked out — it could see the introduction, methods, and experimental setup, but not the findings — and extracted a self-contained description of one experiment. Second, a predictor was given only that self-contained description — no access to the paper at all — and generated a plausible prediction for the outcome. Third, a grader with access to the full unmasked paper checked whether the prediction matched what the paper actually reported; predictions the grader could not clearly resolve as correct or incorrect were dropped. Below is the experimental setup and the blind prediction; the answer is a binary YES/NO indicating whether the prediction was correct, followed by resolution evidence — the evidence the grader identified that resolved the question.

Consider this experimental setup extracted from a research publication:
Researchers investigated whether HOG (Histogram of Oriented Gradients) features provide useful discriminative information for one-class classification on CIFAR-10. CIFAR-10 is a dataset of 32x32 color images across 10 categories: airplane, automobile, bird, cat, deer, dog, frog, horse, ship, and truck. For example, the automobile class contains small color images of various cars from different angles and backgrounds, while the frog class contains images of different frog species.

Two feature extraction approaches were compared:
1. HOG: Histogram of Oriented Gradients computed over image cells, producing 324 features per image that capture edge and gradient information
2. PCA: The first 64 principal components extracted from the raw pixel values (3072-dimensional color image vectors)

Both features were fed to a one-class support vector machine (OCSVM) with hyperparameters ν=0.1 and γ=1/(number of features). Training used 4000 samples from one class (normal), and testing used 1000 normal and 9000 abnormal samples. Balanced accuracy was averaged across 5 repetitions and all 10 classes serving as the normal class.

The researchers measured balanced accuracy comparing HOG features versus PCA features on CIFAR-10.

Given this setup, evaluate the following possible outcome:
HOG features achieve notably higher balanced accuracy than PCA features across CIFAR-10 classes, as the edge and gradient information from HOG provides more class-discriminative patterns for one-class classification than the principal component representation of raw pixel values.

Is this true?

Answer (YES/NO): NO